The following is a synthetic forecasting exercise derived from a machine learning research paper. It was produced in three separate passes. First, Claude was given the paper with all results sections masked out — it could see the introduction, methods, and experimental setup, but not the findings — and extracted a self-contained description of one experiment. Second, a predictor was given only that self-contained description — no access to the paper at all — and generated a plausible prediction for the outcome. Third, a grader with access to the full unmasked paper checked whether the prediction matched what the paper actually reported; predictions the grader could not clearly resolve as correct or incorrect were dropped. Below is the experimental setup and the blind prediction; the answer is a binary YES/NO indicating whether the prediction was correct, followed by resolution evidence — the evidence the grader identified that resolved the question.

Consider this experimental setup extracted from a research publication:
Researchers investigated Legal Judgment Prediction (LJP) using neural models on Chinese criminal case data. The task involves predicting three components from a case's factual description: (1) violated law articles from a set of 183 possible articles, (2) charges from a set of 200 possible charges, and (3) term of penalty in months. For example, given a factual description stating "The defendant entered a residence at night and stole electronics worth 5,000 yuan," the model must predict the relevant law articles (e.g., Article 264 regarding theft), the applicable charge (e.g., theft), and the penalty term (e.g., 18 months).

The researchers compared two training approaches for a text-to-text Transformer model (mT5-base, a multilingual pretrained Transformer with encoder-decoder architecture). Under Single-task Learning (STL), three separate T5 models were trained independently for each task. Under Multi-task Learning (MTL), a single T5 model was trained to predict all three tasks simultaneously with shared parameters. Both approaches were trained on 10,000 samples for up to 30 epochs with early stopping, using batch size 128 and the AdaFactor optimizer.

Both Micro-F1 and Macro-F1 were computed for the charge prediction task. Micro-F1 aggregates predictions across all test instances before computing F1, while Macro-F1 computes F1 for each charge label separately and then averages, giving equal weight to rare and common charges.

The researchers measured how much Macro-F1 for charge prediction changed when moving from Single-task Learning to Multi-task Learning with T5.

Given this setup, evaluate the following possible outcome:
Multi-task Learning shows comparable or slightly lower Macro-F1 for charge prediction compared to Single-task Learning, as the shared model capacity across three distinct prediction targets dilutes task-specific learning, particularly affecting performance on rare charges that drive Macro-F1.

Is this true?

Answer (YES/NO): NO